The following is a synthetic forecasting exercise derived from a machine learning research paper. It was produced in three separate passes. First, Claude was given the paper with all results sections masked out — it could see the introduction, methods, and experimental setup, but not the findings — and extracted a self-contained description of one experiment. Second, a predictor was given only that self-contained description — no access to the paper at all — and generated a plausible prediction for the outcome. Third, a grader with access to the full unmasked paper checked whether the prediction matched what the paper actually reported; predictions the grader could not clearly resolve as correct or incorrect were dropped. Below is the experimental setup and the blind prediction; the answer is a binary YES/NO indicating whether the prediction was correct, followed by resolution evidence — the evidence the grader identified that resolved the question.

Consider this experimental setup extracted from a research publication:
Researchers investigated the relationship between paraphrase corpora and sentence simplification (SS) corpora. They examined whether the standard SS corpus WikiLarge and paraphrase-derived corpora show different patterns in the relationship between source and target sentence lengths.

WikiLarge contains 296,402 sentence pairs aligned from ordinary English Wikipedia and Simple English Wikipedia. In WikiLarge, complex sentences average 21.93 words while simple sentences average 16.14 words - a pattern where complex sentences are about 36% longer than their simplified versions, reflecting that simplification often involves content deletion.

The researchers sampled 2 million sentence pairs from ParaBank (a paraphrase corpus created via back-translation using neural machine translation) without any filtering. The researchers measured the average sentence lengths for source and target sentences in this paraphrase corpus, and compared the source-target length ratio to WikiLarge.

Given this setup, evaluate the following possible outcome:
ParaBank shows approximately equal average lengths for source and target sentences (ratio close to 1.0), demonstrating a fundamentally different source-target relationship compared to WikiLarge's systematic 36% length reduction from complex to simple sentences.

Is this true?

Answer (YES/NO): YES